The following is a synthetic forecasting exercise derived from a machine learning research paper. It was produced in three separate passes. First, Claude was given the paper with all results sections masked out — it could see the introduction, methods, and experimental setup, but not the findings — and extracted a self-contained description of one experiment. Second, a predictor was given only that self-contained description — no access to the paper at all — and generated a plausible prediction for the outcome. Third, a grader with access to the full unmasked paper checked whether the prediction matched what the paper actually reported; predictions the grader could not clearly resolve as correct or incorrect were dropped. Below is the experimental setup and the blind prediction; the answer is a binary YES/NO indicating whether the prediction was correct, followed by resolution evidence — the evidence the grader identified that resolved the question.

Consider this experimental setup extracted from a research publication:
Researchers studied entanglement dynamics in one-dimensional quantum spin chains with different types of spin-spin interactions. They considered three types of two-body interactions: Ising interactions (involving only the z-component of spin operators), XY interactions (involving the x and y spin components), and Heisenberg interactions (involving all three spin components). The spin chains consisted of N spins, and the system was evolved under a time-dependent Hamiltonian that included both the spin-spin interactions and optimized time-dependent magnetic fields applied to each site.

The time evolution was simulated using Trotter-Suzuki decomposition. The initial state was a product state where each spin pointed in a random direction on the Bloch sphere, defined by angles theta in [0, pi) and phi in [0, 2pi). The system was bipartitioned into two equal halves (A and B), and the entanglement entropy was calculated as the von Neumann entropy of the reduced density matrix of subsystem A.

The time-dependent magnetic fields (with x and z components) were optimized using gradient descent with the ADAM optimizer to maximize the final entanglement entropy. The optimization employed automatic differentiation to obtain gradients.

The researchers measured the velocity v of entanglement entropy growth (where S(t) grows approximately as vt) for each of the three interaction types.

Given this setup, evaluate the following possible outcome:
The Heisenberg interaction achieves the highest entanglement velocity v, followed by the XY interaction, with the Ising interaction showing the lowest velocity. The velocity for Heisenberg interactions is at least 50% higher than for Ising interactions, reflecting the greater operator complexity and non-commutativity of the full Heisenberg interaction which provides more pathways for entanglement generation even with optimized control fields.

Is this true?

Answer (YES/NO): YES